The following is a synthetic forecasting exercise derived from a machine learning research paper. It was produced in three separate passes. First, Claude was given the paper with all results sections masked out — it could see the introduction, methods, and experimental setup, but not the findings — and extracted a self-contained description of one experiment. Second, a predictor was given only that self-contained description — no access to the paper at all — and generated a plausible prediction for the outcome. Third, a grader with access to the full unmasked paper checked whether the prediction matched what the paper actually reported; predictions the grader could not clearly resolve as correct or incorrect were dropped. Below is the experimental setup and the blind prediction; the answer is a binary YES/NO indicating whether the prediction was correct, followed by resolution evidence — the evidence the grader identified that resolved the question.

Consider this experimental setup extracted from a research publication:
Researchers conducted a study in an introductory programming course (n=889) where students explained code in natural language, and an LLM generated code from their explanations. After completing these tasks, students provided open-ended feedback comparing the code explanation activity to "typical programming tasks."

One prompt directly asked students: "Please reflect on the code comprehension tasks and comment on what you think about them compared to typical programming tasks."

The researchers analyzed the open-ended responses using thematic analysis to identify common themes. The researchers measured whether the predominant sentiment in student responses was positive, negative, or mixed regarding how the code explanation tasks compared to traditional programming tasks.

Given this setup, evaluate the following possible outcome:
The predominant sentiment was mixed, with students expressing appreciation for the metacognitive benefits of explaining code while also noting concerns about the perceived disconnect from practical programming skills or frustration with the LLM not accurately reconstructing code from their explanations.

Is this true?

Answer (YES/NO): NO